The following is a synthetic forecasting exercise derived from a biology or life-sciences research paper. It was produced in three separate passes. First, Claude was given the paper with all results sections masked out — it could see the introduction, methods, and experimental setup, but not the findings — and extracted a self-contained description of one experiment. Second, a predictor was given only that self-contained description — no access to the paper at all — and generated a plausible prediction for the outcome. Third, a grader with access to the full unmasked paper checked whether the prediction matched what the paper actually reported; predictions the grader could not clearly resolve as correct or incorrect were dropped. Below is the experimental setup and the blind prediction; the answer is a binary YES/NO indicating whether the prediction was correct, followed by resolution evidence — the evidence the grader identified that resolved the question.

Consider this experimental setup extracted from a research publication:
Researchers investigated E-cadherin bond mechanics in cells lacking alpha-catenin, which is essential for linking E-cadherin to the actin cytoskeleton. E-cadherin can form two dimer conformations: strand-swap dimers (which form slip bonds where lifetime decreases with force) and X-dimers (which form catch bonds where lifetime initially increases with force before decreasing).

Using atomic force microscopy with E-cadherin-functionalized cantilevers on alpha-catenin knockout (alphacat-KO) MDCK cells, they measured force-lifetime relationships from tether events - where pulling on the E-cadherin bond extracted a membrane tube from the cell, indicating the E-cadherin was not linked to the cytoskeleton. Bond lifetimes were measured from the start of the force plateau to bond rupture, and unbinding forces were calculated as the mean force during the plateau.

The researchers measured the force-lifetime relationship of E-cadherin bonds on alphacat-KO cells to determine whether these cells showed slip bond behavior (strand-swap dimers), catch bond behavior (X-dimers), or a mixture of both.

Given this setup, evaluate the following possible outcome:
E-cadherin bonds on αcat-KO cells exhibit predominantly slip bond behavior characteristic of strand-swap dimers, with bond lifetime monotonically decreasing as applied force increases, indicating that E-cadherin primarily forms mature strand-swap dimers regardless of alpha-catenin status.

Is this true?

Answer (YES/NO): NO